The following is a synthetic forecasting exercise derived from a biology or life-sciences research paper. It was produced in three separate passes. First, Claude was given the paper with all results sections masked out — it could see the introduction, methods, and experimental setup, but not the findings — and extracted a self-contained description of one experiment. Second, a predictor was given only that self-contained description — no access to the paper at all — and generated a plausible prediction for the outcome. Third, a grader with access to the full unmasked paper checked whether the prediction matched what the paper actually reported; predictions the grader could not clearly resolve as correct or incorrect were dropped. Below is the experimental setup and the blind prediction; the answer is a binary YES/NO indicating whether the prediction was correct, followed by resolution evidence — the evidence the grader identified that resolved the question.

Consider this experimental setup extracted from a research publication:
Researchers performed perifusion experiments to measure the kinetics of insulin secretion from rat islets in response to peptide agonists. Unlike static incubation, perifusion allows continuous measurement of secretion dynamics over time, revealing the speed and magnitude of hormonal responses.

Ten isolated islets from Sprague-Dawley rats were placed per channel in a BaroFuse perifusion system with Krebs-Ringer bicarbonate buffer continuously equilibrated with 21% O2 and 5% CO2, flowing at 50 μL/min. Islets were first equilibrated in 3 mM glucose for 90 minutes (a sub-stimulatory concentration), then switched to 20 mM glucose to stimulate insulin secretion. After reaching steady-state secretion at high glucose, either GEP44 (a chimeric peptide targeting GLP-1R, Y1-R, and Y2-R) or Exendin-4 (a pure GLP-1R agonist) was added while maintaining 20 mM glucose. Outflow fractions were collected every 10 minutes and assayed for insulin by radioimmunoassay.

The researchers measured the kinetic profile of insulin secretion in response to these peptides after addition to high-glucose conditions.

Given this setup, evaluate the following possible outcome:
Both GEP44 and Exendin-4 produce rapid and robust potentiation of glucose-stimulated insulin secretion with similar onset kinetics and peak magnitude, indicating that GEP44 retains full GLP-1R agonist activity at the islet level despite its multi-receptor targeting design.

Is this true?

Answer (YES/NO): NO